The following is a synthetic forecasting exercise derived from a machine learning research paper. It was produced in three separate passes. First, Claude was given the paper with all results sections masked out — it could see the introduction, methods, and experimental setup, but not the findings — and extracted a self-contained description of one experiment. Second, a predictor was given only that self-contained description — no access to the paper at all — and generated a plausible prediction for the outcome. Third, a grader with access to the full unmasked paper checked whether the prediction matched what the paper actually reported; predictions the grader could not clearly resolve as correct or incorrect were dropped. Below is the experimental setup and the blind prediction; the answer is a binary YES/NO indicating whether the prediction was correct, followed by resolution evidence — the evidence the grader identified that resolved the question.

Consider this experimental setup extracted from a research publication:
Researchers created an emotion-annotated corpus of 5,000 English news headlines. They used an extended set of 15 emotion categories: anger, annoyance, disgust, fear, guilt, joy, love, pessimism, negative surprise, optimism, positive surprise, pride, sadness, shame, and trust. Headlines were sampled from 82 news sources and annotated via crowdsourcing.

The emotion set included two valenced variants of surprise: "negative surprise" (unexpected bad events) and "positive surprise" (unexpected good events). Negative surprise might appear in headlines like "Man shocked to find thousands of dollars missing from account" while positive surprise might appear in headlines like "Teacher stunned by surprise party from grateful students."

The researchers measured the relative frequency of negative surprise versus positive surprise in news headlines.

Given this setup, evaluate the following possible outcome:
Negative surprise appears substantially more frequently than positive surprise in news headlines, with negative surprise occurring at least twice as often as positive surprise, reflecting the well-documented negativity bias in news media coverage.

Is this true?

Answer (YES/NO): NO